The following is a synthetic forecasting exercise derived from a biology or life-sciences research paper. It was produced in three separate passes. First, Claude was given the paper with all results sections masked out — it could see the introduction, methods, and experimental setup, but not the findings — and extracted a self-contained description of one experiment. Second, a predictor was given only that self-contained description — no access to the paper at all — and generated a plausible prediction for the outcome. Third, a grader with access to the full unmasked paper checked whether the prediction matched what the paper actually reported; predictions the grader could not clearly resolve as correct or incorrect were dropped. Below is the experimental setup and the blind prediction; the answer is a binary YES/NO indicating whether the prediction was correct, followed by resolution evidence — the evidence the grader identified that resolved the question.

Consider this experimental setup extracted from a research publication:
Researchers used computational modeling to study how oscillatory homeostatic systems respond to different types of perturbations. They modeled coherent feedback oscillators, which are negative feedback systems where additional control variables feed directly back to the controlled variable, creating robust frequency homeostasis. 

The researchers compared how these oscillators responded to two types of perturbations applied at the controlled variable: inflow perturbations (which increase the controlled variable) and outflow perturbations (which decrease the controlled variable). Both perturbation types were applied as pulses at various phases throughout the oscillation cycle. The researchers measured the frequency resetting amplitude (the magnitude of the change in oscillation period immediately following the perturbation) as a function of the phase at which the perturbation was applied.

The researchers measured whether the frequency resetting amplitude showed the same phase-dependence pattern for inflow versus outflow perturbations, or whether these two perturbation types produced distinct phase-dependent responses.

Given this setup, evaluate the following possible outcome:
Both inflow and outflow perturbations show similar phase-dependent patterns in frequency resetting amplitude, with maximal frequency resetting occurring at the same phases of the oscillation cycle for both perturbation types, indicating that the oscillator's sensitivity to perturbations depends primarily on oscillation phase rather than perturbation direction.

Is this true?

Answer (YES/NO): NO